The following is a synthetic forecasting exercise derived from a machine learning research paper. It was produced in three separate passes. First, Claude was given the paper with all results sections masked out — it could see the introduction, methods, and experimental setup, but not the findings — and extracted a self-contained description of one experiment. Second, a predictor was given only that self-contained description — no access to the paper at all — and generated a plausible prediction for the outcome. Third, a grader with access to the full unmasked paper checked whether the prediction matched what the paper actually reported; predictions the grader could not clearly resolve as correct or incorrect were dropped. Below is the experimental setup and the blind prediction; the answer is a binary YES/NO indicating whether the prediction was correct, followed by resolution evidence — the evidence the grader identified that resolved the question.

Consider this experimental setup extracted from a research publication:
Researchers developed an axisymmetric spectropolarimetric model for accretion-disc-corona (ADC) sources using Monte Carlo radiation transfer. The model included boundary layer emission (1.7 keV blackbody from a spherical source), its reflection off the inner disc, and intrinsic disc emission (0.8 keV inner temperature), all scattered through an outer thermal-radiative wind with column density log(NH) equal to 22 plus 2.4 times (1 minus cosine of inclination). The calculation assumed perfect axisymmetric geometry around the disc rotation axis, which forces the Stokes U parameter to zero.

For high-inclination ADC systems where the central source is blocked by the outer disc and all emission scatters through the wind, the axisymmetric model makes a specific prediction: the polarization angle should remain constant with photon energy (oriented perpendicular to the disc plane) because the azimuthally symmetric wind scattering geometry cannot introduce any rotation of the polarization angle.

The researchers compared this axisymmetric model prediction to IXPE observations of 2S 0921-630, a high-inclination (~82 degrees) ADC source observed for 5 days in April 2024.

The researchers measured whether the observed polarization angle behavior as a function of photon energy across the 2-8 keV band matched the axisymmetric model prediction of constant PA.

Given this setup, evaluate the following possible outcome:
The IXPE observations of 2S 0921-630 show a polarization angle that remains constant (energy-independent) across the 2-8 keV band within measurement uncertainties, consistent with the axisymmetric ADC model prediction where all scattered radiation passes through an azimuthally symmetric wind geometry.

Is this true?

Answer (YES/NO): NO